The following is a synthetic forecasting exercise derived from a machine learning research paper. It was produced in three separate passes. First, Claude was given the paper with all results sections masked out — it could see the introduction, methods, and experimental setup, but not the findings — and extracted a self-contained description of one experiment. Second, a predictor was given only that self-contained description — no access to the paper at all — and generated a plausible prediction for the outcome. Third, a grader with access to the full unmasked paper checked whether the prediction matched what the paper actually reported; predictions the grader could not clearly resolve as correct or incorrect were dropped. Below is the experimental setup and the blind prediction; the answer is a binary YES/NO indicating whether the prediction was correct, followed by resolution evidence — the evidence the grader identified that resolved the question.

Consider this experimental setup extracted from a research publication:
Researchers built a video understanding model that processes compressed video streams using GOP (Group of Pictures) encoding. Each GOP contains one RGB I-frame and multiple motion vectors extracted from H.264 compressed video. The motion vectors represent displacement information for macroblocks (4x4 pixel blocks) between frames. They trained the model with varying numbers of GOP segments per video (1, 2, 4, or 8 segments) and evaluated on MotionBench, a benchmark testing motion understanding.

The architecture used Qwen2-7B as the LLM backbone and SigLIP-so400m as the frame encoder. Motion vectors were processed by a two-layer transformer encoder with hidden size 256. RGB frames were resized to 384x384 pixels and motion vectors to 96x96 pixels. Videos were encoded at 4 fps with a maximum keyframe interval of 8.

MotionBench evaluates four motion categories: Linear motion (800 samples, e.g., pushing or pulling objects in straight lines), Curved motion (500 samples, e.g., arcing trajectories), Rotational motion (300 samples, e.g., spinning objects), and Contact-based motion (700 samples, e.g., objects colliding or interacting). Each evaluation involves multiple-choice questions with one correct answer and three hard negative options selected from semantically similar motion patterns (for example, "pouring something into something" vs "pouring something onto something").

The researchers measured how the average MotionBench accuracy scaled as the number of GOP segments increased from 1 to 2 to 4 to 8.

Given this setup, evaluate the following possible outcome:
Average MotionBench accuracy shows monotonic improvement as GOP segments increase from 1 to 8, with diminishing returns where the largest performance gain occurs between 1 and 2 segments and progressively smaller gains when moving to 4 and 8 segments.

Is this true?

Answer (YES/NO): YES